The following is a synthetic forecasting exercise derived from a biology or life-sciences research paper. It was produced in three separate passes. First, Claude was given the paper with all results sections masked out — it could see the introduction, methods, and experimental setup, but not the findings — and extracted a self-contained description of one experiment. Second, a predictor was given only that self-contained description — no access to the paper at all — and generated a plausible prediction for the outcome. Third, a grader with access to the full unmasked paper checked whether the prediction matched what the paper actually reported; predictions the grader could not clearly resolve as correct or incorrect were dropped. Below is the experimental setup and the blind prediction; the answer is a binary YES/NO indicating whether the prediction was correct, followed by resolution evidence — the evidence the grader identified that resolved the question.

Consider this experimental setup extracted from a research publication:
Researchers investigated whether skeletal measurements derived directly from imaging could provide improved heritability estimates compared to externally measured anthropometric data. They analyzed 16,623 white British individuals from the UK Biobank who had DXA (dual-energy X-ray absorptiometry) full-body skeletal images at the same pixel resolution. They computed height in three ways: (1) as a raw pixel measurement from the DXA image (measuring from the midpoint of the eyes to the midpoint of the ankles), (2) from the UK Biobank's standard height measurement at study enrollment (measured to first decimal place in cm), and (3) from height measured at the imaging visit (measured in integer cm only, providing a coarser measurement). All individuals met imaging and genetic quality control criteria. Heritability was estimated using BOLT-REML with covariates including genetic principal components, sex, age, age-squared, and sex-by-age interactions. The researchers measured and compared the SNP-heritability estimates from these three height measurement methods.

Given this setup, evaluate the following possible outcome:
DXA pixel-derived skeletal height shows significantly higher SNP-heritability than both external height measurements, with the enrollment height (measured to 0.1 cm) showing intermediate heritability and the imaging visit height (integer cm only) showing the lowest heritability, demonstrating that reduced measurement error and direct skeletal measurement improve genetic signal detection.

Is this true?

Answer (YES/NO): NO